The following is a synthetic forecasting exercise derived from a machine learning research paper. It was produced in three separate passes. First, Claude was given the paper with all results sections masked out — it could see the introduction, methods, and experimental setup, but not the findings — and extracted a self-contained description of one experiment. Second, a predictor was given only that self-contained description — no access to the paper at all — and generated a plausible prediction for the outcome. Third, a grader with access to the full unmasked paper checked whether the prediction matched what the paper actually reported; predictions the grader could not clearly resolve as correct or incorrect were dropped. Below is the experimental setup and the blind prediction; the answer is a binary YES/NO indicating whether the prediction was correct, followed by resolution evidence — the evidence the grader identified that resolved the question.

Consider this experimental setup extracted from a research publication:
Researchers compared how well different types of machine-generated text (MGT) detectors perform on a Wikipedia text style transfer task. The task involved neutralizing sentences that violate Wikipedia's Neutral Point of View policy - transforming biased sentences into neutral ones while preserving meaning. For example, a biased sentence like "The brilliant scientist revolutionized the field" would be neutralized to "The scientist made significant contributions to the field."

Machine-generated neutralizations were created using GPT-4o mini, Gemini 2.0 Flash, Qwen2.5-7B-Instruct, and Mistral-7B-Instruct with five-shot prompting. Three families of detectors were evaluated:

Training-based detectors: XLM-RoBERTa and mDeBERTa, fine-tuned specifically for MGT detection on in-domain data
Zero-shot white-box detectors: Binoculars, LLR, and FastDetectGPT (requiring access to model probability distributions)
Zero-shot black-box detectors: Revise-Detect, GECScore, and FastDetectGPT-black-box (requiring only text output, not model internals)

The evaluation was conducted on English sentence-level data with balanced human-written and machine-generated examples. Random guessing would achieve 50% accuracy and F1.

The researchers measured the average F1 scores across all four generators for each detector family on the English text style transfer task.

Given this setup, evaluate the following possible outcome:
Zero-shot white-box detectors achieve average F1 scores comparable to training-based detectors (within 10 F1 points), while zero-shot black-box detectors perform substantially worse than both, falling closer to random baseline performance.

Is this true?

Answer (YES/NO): NO